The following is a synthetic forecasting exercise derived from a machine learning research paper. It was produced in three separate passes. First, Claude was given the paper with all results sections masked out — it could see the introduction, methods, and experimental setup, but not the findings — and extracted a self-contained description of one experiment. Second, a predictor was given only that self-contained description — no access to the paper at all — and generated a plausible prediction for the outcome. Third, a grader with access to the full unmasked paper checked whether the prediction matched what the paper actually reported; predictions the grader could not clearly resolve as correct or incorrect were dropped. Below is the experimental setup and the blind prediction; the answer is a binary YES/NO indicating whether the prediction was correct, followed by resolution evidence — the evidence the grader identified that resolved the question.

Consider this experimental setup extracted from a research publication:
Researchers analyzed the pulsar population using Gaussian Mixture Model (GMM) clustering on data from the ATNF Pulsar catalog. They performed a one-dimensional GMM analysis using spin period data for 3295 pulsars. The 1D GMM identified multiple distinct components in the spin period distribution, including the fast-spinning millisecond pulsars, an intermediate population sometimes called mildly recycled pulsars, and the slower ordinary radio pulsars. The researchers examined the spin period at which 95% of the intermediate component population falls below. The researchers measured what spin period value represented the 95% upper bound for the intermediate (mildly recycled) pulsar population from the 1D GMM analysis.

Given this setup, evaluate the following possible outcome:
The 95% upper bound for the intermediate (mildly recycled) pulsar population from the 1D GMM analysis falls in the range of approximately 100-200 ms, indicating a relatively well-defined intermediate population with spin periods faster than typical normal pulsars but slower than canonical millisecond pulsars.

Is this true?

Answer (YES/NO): NO